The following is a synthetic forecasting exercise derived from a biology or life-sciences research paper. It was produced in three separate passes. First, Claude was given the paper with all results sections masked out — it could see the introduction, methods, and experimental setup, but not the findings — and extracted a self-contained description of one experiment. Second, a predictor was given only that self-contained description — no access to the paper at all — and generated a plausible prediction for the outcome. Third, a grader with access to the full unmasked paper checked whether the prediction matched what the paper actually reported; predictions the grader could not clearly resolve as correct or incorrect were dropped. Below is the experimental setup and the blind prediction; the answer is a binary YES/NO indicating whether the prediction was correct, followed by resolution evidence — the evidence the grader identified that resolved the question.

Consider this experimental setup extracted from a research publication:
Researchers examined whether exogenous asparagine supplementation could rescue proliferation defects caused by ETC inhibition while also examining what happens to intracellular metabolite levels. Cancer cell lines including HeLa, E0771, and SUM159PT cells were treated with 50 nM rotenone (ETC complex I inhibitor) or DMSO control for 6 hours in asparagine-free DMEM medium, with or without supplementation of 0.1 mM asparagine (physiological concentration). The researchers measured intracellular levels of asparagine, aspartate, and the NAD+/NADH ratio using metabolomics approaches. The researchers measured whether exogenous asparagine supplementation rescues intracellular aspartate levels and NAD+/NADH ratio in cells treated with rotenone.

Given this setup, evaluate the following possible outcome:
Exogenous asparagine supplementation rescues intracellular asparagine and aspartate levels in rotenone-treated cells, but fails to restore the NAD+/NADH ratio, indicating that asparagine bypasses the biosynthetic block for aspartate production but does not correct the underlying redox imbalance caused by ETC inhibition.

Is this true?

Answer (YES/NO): NO